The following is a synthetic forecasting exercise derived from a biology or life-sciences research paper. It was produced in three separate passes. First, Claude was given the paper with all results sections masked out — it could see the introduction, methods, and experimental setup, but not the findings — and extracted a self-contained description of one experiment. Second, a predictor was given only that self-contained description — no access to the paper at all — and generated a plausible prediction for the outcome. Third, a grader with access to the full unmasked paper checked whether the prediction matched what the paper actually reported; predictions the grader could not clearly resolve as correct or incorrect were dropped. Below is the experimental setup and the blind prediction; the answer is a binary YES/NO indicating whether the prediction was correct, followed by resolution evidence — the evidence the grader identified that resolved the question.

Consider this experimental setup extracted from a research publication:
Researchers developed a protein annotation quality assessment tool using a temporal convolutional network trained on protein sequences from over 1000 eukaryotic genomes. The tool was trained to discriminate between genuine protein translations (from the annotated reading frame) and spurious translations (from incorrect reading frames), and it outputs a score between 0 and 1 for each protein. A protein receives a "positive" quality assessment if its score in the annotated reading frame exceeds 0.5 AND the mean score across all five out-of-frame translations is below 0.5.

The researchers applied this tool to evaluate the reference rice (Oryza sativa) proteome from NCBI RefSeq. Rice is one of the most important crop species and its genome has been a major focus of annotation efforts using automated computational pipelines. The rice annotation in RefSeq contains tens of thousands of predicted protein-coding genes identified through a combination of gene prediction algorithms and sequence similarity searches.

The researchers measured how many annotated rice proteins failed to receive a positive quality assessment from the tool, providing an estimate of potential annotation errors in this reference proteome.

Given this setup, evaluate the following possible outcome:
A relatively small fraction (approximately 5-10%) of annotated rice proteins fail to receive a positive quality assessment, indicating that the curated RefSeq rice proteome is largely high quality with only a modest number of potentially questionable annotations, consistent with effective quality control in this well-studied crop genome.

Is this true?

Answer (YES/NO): NO